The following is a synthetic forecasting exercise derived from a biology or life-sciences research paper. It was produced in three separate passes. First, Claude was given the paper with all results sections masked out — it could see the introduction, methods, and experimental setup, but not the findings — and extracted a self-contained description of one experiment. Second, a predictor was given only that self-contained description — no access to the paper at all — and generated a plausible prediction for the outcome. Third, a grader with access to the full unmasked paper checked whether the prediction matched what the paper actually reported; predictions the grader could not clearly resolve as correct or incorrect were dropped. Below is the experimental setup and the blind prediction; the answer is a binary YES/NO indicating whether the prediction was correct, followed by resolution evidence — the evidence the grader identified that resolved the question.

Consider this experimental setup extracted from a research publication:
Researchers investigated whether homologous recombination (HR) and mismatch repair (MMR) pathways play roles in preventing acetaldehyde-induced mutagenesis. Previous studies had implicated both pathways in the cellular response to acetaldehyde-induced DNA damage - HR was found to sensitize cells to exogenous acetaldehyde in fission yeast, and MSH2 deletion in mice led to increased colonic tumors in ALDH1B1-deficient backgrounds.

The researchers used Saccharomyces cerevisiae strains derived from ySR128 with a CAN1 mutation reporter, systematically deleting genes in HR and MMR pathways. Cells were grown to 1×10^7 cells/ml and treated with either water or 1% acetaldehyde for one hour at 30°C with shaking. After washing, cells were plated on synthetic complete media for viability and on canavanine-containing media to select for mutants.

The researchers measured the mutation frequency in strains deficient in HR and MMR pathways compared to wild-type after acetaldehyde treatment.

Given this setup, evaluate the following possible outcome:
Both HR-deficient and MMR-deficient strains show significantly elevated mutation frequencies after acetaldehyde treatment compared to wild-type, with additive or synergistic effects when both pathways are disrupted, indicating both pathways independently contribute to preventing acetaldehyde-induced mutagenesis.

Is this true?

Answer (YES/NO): NO